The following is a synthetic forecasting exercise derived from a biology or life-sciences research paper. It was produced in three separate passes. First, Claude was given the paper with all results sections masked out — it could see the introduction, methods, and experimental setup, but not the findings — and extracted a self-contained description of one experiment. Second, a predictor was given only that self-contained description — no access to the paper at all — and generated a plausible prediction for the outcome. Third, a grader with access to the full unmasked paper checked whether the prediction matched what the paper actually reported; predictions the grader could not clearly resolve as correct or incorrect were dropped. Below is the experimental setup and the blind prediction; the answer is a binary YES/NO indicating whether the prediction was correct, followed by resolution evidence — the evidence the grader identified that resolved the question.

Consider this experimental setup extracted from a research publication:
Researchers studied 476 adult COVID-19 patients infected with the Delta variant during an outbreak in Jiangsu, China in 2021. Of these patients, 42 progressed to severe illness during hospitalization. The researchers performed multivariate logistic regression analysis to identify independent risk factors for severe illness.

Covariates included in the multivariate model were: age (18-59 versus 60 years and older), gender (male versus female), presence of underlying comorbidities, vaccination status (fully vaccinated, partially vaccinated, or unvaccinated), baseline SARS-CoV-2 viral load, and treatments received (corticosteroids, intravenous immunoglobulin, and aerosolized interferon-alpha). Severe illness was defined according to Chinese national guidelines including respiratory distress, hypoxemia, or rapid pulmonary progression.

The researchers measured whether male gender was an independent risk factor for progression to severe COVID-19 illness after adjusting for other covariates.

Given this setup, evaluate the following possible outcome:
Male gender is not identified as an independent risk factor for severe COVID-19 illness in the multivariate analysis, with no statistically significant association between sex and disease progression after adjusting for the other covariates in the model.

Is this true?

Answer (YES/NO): YES